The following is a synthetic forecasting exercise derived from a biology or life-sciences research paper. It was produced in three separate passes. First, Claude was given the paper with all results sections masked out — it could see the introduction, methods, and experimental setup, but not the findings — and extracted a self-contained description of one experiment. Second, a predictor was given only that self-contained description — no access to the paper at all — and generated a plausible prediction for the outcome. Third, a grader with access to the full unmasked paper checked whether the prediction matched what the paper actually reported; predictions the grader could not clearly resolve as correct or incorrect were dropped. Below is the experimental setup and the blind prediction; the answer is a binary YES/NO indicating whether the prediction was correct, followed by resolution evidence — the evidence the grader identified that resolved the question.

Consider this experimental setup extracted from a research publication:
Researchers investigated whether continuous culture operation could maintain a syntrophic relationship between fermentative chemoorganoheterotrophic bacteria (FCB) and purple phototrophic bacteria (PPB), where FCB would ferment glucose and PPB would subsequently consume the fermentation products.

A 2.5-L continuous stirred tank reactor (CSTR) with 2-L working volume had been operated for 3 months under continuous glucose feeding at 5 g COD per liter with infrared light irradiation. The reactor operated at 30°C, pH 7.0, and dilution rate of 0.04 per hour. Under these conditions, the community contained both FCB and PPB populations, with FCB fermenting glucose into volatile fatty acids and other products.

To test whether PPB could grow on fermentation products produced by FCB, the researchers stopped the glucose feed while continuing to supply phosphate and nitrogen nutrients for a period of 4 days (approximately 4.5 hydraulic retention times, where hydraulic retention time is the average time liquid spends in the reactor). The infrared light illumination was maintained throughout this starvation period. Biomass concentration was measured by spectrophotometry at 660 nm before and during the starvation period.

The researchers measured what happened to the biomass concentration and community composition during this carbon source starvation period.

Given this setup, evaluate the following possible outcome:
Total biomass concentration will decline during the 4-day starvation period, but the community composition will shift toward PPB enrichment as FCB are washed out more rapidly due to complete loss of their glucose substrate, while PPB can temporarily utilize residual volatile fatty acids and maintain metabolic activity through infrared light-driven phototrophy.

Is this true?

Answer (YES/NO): YES